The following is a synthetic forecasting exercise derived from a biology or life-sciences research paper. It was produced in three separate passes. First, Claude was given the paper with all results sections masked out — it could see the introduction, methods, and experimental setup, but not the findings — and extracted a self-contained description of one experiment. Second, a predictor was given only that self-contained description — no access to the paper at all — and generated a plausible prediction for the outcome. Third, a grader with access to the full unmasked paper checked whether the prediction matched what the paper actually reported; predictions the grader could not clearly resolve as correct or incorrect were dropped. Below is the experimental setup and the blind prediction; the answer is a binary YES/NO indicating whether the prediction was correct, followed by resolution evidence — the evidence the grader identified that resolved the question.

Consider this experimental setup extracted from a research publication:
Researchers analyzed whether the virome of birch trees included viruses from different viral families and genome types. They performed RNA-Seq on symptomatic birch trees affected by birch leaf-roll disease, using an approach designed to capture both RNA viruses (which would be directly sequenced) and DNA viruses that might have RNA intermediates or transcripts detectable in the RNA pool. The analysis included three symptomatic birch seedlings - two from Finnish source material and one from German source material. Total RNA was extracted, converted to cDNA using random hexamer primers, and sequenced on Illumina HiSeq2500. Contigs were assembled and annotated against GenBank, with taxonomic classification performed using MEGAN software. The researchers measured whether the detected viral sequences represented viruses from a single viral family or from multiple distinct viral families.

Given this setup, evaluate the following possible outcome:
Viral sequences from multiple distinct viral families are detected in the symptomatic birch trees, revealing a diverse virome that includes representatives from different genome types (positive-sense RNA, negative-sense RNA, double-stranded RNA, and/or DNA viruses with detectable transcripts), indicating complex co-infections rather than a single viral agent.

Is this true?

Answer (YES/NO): YES